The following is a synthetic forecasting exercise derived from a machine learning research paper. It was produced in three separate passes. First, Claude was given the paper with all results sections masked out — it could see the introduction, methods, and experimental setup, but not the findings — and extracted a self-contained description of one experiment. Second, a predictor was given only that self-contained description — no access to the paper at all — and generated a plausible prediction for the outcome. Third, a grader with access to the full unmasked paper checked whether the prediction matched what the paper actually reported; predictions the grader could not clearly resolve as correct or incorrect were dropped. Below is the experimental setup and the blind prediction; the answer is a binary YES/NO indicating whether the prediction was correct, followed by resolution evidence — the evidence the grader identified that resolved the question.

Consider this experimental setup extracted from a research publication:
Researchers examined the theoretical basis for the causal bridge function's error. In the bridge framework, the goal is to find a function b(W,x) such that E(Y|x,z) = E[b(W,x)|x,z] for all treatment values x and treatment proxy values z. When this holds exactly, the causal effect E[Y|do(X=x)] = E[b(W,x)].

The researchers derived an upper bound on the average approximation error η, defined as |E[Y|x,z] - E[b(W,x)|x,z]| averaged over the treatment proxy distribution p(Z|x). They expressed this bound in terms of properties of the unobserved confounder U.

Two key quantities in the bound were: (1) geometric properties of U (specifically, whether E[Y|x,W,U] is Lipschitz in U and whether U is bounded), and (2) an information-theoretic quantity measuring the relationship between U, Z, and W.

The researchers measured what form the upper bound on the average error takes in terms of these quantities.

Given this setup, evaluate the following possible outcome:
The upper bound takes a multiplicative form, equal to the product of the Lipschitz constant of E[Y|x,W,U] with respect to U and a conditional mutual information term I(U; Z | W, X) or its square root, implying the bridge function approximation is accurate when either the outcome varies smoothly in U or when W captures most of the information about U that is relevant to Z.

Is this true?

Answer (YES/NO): NO